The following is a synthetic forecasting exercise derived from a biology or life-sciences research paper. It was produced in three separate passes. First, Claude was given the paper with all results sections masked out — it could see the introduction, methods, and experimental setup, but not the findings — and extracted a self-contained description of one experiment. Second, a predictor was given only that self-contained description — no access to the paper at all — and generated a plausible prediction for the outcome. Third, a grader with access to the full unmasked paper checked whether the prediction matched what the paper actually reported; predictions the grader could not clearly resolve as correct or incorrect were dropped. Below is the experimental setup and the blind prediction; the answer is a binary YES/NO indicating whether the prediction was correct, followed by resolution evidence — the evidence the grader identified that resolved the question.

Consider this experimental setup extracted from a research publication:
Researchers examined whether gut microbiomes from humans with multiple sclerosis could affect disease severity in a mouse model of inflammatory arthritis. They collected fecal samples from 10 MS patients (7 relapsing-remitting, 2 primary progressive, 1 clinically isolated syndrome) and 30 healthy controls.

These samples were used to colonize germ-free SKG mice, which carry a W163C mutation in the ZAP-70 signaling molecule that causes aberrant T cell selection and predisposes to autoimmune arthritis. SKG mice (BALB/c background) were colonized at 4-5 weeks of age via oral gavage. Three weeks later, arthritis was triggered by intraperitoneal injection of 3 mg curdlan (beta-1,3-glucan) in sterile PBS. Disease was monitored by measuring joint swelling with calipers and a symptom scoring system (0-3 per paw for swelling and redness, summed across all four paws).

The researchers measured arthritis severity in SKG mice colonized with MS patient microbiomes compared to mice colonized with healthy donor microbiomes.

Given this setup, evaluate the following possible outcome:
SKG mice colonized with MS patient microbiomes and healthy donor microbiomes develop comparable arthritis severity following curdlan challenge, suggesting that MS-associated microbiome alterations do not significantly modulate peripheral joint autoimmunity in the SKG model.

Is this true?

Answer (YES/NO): YES